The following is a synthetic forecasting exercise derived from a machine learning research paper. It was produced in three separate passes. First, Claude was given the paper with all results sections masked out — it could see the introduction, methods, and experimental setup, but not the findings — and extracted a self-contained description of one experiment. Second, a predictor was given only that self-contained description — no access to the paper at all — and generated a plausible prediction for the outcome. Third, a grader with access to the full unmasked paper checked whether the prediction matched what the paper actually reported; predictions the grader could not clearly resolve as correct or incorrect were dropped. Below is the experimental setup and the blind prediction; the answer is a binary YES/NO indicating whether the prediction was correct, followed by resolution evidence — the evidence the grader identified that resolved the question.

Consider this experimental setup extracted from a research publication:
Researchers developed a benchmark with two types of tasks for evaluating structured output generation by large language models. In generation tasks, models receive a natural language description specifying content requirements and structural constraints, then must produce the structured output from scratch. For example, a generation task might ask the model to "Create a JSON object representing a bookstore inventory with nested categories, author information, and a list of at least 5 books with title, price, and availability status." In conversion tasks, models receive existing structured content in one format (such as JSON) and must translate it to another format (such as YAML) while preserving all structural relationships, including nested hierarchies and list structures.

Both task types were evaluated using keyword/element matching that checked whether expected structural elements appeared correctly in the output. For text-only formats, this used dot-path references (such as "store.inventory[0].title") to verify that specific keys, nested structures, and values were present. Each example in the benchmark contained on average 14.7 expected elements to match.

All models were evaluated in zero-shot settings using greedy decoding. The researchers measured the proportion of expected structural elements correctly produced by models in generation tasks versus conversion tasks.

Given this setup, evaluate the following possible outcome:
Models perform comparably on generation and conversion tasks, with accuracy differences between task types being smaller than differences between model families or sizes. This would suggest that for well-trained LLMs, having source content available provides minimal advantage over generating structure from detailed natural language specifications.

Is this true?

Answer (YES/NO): NO